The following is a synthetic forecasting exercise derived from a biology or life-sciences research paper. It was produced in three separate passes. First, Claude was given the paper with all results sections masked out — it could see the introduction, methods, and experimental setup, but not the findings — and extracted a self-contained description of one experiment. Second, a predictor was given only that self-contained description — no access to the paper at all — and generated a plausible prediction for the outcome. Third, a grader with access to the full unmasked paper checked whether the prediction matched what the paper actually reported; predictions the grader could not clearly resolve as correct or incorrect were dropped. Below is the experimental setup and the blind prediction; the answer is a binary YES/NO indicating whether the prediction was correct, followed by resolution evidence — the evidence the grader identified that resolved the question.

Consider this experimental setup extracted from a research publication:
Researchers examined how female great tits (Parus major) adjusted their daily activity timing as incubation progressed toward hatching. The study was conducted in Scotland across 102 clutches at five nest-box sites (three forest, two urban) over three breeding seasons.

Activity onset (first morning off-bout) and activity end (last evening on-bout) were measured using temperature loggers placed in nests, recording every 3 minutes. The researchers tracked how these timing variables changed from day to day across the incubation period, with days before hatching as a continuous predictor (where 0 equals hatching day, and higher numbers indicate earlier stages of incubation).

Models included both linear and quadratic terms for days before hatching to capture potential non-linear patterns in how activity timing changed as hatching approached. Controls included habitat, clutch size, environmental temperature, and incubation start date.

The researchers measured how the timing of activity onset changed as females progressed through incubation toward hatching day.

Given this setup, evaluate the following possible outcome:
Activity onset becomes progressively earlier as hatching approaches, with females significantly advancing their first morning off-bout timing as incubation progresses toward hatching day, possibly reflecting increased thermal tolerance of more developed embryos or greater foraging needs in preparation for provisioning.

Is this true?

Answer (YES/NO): YES